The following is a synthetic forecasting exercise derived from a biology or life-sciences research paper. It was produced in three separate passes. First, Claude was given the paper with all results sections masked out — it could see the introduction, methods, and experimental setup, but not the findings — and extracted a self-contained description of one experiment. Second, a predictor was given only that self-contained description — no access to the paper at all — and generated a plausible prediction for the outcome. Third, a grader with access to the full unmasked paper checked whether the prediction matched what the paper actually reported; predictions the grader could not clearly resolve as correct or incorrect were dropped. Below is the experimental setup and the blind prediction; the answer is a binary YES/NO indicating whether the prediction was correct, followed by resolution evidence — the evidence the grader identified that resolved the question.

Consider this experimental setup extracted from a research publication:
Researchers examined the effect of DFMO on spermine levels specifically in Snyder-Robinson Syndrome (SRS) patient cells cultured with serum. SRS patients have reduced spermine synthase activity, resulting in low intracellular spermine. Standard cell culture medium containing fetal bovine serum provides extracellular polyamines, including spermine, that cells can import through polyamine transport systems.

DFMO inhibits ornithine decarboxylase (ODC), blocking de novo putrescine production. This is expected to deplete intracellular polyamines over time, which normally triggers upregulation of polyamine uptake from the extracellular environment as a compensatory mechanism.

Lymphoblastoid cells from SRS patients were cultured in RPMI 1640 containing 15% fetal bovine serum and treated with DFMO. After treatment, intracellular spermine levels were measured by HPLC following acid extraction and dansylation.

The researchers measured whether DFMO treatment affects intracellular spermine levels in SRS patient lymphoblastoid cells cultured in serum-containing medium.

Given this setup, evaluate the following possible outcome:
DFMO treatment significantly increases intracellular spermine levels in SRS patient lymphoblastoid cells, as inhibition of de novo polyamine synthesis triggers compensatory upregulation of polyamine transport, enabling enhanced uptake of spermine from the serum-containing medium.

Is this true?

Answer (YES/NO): NO